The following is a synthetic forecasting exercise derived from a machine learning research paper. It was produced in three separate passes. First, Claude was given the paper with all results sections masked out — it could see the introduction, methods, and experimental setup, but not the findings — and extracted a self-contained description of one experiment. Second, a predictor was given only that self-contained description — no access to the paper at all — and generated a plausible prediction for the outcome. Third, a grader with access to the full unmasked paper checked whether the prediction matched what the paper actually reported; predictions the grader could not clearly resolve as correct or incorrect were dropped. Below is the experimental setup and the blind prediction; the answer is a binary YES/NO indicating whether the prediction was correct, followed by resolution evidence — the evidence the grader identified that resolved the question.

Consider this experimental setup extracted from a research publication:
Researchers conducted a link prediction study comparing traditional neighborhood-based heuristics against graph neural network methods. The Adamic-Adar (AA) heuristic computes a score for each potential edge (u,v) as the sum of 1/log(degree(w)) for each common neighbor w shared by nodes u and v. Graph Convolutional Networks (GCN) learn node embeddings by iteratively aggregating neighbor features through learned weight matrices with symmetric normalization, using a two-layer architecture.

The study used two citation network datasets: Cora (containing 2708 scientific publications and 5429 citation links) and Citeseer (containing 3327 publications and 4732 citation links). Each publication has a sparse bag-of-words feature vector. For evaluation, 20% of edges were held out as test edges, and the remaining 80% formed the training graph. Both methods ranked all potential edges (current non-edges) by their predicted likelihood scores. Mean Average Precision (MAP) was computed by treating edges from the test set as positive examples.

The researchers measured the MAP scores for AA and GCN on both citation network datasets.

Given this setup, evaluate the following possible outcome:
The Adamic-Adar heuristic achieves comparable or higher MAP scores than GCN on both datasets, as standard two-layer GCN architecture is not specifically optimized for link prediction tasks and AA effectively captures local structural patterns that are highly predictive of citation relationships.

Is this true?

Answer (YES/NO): YES